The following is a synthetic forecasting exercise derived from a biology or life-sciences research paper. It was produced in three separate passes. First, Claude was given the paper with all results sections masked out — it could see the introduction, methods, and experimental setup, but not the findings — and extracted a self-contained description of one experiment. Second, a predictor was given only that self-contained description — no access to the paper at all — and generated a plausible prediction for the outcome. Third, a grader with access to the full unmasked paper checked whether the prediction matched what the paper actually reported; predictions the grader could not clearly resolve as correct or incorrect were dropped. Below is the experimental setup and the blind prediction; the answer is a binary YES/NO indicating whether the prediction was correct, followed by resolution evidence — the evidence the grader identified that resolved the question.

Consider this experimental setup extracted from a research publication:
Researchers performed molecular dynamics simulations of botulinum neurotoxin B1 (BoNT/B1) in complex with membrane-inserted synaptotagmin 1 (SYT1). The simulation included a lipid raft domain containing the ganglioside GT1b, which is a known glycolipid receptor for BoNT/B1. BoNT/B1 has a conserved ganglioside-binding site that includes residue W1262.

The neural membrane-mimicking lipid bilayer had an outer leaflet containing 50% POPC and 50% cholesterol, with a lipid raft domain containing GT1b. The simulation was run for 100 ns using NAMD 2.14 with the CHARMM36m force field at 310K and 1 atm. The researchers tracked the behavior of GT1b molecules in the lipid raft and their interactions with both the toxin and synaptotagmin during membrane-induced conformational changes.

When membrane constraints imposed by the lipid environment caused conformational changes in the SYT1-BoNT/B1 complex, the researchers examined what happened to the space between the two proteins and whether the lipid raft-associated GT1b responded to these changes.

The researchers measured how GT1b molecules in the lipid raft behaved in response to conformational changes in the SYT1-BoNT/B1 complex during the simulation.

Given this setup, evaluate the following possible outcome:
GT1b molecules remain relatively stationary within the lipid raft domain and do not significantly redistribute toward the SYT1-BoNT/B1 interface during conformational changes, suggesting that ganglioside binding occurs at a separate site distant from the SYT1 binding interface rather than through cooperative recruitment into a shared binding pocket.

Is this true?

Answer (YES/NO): NO